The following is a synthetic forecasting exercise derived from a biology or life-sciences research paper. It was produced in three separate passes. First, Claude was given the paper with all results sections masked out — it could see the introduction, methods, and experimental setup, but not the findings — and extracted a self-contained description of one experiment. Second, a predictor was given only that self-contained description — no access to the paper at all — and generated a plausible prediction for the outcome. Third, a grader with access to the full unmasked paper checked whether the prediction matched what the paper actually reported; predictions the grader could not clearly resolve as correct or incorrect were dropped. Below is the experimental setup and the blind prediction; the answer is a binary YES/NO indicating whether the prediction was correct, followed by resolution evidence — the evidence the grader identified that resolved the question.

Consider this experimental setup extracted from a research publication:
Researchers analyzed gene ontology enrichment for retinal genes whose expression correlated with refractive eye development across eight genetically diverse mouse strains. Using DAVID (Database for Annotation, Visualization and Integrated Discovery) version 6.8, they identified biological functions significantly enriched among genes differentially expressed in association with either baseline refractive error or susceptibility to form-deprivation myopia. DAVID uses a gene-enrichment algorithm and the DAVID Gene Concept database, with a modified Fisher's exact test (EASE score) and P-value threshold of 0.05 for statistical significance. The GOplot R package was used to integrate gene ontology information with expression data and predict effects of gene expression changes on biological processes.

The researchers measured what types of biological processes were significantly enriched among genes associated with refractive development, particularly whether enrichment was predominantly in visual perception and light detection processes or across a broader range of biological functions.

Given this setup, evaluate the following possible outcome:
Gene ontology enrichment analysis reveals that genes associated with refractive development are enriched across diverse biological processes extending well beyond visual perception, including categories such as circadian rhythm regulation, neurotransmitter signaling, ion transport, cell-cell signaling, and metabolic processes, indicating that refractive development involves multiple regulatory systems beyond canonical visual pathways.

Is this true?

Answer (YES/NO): YES